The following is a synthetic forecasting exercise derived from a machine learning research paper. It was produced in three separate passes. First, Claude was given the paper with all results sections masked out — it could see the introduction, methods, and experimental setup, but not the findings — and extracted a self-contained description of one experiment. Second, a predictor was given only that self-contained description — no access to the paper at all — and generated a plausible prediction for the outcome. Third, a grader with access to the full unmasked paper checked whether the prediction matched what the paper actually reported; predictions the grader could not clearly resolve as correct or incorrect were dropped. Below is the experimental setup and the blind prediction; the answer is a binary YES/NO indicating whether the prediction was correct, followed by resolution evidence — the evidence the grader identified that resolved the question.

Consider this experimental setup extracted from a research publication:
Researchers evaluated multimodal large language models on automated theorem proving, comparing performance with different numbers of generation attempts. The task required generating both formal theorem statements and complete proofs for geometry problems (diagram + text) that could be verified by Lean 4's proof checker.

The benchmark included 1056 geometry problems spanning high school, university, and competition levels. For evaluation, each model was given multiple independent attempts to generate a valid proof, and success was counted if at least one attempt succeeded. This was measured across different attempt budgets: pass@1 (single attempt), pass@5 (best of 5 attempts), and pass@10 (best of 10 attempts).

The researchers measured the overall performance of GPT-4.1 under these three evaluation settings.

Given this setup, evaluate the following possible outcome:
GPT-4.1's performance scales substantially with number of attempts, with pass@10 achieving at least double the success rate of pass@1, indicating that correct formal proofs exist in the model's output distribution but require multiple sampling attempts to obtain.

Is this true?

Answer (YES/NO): YES